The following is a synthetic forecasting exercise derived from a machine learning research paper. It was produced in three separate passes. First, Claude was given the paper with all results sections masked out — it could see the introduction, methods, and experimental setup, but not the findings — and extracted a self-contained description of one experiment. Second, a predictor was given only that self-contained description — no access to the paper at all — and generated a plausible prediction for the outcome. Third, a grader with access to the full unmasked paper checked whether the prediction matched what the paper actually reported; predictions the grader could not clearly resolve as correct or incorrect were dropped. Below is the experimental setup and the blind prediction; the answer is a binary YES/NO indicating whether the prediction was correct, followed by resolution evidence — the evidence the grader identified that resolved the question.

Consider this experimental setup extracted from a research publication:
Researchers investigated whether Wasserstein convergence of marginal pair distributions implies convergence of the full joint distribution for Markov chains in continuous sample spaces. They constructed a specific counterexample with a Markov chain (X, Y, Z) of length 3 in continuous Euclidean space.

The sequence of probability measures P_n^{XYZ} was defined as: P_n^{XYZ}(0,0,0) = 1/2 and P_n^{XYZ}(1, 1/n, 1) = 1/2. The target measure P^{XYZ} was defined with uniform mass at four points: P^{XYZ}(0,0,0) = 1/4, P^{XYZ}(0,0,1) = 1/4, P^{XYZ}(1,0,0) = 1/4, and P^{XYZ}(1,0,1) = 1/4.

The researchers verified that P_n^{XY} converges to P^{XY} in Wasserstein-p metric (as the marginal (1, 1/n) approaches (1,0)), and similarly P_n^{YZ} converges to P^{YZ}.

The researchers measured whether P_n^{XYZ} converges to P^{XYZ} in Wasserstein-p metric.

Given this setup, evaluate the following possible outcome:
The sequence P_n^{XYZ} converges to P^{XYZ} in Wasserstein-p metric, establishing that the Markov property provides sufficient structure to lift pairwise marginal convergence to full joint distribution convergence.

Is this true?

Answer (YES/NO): NO